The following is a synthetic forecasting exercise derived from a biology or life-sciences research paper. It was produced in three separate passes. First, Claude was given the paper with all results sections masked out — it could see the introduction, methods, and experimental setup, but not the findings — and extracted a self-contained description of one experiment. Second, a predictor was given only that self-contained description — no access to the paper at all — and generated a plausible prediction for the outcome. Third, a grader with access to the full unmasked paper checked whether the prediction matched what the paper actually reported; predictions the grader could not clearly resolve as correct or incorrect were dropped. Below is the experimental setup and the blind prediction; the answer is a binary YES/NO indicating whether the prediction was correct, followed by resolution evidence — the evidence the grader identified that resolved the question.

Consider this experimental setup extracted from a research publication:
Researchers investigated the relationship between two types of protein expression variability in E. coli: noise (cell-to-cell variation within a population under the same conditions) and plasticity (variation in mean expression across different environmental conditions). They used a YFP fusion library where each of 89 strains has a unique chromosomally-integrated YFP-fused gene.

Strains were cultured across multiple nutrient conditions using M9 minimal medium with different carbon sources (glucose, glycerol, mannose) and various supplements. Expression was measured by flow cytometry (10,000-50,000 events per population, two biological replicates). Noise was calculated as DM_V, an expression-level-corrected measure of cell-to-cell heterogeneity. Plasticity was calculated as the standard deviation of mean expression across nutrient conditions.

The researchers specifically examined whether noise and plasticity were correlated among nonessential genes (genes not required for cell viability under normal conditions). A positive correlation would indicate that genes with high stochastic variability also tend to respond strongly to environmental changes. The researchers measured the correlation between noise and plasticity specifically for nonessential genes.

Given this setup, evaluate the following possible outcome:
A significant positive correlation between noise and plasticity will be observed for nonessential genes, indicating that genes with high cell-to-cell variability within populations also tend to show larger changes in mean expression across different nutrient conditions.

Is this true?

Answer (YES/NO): YES